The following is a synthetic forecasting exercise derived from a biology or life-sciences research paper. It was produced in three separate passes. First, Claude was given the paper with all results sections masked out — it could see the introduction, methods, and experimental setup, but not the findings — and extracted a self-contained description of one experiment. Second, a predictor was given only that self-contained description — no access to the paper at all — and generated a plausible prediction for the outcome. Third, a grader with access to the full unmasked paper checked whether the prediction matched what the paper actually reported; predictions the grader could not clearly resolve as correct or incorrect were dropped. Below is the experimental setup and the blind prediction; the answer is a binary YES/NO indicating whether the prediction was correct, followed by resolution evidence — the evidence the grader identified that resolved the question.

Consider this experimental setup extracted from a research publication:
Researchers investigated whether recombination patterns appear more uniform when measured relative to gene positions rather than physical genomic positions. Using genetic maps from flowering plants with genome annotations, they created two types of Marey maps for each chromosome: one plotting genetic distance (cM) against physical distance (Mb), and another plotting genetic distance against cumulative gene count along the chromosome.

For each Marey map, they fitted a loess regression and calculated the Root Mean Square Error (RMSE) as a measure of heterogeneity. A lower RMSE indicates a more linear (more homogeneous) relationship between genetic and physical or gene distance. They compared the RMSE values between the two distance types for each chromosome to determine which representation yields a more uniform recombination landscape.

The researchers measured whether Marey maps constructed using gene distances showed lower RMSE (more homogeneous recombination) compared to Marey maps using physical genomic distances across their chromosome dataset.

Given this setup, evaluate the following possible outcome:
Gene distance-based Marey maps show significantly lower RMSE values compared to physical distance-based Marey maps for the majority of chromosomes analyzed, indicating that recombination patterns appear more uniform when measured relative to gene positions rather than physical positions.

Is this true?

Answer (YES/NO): YES